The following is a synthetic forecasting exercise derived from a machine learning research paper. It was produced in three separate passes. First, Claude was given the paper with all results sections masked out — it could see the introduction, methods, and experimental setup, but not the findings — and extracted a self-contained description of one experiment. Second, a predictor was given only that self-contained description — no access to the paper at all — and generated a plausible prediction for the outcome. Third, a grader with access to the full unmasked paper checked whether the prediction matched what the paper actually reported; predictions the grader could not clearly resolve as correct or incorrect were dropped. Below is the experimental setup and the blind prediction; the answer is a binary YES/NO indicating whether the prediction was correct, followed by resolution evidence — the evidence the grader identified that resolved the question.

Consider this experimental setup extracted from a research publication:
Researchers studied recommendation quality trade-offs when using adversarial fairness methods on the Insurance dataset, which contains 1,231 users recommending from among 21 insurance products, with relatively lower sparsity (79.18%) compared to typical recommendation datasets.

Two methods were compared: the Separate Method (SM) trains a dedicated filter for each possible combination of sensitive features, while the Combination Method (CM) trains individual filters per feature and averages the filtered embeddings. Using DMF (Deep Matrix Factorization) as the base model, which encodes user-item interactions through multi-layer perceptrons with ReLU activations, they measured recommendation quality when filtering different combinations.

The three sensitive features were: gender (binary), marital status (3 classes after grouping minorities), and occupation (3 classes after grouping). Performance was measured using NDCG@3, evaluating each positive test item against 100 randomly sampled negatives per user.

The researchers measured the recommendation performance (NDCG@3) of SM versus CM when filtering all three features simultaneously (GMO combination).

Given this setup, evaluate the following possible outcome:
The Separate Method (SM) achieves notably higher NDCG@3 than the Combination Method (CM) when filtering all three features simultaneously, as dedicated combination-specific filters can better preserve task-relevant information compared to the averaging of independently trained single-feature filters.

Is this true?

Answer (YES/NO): YES